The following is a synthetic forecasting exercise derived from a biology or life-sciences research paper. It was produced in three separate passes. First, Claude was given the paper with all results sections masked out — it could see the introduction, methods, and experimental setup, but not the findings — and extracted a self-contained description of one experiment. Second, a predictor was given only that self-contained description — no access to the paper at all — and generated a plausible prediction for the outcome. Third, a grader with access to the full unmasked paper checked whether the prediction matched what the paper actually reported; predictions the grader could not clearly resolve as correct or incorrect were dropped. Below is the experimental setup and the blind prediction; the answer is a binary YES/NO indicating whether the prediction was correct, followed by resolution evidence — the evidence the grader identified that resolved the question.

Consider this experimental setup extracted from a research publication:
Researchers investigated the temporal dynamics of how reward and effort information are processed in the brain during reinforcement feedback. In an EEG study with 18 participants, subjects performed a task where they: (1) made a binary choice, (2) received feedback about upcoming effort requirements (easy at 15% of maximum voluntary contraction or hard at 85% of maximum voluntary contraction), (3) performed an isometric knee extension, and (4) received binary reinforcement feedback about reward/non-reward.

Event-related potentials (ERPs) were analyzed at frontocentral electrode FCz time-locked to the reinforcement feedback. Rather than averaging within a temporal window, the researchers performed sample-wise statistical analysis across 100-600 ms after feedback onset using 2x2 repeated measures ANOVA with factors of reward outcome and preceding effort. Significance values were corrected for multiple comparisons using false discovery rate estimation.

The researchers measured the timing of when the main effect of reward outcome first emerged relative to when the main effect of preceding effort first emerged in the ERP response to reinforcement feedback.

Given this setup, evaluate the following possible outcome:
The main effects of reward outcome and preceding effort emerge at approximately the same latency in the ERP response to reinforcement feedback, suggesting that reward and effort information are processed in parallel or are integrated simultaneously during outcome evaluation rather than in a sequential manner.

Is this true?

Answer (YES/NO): NO